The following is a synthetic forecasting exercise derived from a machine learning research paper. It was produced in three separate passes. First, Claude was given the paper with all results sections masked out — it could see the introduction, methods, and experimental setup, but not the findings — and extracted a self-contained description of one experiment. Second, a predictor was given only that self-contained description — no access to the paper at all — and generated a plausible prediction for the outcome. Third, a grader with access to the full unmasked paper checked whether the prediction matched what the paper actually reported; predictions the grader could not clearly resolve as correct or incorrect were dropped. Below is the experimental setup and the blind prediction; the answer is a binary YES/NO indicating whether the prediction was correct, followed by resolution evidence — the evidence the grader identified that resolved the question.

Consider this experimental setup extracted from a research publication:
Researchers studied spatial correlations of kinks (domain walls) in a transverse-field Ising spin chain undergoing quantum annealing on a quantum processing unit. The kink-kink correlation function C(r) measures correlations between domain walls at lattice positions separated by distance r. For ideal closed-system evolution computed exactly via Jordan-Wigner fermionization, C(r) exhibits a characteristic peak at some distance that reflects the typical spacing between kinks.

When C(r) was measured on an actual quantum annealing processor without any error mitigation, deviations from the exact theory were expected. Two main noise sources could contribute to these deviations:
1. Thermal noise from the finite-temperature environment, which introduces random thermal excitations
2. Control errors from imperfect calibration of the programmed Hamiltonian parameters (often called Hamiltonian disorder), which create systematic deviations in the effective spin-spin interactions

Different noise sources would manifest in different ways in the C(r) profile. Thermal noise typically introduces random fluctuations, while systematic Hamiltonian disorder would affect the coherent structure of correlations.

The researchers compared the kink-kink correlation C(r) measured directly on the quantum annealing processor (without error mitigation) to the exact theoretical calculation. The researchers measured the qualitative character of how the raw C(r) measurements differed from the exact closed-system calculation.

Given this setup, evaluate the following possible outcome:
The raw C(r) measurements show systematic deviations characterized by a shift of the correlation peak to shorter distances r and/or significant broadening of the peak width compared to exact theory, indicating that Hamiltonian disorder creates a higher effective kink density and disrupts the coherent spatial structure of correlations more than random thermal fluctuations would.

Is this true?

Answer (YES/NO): NO